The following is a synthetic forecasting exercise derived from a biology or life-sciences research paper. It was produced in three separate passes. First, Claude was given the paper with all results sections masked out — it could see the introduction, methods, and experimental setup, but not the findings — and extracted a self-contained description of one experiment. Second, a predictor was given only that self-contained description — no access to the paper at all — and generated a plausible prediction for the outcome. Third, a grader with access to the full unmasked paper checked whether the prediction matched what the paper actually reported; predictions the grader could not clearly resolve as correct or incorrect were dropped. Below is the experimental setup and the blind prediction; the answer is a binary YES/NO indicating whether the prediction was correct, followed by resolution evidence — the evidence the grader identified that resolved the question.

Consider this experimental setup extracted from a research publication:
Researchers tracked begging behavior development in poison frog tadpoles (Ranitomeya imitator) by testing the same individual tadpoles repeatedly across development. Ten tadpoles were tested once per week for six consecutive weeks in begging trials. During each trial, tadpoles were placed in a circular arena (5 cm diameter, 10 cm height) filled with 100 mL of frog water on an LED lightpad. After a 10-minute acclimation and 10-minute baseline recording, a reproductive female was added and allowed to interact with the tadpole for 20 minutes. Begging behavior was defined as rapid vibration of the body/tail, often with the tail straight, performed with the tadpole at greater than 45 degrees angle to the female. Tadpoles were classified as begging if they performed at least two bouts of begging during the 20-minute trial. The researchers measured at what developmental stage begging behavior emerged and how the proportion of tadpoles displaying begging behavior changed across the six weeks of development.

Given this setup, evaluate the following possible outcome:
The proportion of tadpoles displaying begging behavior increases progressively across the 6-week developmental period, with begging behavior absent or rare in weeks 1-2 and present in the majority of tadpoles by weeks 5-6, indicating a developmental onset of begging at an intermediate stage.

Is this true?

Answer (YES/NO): NO